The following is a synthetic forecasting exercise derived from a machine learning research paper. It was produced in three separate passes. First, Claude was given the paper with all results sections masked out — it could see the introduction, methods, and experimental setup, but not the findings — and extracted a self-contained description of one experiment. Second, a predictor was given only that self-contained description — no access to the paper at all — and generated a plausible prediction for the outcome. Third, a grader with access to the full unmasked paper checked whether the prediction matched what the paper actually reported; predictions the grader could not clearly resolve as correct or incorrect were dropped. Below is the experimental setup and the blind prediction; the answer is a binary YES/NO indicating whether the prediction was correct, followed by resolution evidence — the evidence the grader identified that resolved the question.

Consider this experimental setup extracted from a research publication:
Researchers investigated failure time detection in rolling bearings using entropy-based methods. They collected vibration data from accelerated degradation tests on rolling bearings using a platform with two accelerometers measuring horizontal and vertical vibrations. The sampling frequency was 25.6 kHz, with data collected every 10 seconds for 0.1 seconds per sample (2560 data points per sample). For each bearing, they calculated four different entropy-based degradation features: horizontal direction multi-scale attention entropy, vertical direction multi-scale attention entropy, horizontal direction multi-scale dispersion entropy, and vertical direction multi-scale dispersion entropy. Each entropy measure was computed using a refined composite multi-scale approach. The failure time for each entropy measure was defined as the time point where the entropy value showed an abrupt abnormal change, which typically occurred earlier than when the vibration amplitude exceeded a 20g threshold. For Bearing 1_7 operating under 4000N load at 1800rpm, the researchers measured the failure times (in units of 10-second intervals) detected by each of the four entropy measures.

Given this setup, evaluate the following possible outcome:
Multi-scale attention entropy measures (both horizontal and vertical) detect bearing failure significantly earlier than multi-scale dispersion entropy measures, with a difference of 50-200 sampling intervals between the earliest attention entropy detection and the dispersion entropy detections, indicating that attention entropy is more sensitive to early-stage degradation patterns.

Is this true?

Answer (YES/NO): NO